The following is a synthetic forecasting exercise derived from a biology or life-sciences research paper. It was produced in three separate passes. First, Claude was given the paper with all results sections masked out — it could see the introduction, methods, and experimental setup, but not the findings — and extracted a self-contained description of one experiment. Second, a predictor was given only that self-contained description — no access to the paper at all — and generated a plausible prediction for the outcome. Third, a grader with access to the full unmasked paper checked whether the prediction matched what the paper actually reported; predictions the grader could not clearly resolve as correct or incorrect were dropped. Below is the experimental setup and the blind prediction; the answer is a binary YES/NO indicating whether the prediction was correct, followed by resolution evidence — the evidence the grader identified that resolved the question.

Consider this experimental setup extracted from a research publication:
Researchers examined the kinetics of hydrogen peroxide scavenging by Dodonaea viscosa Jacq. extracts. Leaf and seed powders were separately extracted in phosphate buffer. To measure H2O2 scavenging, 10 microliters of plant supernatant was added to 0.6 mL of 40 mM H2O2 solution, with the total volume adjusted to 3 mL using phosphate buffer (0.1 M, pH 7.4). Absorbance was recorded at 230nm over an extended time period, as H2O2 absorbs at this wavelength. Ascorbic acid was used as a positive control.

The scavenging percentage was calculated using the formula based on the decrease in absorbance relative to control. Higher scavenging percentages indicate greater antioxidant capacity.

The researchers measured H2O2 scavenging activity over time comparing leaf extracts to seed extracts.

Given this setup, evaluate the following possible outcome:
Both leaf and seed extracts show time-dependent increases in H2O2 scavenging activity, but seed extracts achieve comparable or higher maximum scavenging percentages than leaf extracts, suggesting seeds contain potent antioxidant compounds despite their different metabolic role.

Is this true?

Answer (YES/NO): NO